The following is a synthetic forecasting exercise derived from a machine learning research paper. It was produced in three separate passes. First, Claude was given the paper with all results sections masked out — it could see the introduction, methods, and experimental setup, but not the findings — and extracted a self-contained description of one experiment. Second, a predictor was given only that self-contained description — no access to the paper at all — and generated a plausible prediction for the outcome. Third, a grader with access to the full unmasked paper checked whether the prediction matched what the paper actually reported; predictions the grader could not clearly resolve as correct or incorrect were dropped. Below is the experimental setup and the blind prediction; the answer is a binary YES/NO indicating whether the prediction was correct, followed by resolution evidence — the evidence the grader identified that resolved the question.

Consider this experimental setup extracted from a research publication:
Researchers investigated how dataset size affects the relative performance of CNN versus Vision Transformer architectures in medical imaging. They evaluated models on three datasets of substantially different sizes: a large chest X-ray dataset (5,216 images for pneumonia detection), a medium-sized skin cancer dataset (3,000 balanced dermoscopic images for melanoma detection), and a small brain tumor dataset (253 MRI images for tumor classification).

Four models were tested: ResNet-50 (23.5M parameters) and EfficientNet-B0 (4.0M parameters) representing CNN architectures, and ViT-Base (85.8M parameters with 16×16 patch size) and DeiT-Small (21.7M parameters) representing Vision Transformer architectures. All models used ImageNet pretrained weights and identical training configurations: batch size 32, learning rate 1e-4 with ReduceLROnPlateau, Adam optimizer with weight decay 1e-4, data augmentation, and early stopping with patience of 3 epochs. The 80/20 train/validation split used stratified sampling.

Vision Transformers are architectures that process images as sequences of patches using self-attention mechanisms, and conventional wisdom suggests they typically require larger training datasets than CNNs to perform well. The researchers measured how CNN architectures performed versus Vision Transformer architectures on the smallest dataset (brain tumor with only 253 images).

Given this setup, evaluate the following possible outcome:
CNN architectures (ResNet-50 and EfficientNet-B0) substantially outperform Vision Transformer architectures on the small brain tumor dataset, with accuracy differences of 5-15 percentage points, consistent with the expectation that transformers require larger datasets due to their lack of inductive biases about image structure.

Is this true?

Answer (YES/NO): NO